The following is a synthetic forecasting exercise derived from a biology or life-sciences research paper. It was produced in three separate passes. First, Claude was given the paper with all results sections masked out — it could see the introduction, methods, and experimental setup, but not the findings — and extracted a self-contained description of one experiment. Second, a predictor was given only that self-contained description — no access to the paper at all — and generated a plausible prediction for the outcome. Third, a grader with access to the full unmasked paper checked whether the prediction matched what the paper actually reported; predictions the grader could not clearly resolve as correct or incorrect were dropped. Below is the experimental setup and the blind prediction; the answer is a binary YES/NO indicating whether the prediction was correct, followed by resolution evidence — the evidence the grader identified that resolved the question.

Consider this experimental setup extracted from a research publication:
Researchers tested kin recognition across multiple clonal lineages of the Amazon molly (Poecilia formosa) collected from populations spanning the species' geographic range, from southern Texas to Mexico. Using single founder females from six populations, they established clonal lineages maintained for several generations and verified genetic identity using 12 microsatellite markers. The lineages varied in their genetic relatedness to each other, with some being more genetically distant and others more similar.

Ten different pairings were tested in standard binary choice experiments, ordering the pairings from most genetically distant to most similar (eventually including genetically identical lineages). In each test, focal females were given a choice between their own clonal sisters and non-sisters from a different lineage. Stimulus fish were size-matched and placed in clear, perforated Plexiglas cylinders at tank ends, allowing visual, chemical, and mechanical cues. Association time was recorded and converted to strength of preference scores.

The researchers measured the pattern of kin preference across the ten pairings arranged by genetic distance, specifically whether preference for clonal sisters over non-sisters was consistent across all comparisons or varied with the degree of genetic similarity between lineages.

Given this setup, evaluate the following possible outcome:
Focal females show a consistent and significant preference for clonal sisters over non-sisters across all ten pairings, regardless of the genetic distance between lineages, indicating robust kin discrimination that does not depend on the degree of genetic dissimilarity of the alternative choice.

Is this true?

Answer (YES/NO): NO